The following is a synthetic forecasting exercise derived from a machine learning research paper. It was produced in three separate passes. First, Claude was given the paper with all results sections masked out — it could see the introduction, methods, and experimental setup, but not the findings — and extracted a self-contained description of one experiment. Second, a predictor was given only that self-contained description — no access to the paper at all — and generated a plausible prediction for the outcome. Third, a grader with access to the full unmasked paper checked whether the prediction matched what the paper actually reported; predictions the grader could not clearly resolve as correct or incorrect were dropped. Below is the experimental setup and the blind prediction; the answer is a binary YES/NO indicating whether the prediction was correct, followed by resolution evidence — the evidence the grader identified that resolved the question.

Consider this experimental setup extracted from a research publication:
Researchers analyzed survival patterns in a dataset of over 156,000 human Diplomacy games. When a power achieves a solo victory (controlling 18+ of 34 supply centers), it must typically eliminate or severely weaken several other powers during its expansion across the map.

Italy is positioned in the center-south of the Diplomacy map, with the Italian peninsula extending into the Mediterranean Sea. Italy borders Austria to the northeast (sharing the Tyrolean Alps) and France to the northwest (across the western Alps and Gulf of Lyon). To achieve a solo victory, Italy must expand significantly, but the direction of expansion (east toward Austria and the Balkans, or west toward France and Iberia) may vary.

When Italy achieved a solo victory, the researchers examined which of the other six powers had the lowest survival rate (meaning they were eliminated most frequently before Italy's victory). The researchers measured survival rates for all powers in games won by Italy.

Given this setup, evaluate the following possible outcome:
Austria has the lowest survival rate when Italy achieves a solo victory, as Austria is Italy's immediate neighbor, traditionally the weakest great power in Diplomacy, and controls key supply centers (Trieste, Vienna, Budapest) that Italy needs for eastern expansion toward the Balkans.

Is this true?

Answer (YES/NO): YES